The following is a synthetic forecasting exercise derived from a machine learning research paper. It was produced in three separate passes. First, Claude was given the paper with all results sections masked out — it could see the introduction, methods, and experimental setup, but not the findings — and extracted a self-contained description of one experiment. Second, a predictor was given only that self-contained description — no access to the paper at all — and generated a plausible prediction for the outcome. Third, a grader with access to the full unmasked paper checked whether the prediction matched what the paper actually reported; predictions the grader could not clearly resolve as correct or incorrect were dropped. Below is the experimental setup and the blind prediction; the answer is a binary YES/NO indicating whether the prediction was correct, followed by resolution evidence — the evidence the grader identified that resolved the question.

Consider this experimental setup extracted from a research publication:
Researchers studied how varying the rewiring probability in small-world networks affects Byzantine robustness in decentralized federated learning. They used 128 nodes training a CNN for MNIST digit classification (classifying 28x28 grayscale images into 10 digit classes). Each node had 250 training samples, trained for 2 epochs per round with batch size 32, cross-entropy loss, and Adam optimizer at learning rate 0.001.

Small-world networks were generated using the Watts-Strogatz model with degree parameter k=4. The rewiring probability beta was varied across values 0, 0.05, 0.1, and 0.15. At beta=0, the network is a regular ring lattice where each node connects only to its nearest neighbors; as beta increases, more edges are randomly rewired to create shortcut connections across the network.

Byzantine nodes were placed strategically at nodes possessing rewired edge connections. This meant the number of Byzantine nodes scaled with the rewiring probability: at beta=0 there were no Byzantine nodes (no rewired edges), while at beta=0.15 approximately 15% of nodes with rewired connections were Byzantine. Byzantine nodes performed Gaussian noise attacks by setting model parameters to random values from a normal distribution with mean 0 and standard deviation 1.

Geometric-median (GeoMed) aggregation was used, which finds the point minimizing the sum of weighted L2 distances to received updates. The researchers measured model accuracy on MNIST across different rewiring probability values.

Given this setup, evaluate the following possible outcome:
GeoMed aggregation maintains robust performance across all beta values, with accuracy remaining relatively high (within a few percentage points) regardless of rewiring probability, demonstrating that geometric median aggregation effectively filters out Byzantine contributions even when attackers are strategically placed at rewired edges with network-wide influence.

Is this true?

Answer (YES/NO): NO